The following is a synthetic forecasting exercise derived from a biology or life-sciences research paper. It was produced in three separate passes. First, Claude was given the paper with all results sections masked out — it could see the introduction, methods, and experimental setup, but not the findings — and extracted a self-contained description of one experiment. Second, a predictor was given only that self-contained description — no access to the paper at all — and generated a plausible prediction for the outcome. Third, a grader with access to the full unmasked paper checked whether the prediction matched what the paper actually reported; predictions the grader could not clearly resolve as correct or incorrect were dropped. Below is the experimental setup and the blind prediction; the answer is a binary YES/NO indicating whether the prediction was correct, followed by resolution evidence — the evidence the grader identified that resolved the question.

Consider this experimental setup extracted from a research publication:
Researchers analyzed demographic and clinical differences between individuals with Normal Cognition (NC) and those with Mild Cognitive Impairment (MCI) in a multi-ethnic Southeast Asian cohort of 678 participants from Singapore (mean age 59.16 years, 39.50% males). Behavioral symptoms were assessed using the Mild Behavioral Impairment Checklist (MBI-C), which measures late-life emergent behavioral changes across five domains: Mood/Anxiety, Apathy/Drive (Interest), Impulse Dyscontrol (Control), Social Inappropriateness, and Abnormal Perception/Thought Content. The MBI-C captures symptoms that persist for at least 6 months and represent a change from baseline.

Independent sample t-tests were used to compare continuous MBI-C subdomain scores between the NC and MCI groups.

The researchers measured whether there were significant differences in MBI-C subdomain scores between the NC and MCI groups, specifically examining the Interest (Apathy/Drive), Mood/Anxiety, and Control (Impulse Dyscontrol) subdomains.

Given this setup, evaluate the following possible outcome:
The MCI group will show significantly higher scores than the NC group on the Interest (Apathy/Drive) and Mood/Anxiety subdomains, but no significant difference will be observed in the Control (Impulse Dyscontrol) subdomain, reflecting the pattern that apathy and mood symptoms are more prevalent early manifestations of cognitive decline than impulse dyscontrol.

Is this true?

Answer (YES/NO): NO